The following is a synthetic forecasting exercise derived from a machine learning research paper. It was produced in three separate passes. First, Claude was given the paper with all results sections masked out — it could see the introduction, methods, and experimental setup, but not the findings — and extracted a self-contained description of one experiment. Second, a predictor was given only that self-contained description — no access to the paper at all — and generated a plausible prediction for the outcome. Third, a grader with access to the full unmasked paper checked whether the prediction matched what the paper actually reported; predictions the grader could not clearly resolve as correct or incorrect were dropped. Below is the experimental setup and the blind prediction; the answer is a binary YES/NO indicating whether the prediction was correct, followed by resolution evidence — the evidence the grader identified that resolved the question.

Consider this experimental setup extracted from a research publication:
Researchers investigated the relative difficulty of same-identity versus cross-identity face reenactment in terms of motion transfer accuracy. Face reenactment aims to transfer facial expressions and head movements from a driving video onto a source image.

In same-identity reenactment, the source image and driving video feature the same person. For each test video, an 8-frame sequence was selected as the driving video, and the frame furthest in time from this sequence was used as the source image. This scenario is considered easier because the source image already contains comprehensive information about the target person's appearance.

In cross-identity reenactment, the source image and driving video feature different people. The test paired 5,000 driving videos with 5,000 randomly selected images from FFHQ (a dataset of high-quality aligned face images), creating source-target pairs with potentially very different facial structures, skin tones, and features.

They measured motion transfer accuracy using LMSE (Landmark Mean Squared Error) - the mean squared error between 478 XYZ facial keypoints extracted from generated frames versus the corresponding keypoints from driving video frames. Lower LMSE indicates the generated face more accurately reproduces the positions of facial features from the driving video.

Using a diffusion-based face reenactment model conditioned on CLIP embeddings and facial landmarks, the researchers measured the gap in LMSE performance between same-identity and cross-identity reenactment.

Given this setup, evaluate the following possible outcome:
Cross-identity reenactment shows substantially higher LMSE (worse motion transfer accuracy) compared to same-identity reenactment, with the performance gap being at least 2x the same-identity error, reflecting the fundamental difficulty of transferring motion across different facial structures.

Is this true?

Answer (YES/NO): NO